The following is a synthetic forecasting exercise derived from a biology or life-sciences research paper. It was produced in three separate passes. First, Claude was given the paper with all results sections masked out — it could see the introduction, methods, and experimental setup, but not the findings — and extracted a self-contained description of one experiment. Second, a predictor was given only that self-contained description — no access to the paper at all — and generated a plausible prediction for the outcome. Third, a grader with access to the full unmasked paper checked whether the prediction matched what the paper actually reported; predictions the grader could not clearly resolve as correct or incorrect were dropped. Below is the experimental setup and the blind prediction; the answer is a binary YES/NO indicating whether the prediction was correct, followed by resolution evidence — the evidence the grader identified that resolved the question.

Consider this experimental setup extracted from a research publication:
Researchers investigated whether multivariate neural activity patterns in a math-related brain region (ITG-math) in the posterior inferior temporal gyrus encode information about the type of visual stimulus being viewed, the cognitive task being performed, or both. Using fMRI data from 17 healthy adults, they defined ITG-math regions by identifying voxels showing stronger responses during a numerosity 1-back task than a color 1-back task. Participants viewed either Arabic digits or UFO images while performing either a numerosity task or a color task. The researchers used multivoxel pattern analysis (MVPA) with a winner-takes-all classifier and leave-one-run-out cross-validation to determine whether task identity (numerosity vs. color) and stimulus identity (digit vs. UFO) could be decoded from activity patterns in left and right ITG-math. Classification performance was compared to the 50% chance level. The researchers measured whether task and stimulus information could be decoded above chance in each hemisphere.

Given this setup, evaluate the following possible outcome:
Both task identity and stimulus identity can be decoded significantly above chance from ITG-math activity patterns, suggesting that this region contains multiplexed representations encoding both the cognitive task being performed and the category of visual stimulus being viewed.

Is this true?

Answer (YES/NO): NO